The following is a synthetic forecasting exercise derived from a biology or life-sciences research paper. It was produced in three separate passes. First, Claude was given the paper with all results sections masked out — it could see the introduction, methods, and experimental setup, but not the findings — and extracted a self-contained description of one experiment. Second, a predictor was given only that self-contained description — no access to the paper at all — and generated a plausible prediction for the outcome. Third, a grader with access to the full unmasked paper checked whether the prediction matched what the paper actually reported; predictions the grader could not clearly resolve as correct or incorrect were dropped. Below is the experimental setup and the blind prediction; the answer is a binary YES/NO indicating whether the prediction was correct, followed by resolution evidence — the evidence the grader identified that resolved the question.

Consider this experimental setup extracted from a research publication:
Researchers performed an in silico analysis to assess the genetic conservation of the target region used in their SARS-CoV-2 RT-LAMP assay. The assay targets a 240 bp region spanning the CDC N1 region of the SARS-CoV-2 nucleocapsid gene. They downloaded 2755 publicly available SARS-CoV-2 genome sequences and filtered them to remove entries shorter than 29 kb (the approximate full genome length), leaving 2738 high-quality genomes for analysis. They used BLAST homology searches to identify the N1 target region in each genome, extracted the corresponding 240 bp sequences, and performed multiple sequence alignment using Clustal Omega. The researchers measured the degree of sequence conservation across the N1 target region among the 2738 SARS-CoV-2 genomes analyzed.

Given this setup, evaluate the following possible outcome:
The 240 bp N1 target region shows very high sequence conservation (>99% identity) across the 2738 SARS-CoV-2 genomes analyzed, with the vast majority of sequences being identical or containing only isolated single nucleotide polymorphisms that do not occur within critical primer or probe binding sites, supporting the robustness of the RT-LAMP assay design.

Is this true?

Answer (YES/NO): NO